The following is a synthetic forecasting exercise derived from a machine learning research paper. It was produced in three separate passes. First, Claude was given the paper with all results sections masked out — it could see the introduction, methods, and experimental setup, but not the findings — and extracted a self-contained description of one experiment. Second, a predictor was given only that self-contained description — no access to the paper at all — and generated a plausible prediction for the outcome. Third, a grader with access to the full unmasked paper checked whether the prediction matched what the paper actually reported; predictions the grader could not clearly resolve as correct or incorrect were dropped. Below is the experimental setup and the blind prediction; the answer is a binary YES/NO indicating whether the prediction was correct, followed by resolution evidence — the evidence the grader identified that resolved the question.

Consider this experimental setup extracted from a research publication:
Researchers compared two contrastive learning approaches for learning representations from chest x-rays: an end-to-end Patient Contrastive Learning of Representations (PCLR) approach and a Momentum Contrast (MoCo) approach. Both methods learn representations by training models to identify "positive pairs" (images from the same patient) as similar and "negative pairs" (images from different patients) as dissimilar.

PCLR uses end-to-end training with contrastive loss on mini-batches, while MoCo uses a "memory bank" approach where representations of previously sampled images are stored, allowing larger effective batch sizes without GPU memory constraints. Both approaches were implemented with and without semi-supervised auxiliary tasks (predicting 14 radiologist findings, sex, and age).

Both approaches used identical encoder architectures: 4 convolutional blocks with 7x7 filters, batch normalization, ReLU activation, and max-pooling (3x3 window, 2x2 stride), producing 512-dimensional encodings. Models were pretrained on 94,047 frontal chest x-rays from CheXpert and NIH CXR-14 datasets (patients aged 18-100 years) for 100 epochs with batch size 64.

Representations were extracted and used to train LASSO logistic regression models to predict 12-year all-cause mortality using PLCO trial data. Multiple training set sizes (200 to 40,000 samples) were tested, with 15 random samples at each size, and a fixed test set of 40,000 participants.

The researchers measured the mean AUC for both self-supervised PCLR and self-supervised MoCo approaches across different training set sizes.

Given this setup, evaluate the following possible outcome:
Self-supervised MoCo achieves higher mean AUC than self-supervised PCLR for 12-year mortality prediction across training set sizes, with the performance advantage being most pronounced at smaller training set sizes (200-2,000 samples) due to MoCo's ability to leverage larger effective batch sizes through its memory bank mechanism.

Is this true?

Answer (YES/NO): NO